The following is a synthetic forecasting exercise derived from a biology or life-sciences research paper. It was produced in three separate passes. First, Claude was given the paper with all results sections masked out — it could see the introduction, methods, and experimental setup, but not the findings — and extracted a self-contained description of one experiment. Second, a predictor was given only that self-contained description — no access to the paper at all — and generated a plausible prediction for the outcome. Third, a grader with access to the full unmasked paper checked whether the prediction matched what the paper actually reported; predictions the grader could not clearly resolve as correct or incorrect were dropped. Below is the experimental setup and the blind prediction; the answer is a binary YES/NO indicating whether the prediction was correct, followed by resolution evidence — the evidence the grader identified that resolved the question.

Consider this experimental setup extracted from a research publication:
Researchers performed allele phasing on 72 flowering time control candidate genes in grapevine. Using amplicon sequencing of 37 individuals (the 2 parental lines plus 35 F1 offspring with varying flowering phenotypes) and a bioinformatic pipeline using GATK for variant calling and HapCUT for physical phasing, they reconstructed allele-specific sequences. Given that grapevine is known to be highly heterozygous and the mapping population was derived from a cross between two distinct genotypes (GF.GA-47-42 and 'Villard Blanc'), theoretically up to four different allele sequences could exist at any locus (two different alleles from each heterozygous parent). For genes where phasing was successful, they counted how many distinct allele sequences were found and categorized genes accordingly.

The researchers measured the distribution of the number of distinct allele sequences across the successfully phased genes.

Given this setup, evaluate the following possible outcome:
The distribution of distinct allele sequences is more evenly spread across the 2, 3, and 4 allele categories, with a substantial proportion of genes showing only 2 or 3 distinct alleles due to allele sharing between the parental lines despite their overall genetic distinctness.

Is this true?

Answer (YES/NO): NO